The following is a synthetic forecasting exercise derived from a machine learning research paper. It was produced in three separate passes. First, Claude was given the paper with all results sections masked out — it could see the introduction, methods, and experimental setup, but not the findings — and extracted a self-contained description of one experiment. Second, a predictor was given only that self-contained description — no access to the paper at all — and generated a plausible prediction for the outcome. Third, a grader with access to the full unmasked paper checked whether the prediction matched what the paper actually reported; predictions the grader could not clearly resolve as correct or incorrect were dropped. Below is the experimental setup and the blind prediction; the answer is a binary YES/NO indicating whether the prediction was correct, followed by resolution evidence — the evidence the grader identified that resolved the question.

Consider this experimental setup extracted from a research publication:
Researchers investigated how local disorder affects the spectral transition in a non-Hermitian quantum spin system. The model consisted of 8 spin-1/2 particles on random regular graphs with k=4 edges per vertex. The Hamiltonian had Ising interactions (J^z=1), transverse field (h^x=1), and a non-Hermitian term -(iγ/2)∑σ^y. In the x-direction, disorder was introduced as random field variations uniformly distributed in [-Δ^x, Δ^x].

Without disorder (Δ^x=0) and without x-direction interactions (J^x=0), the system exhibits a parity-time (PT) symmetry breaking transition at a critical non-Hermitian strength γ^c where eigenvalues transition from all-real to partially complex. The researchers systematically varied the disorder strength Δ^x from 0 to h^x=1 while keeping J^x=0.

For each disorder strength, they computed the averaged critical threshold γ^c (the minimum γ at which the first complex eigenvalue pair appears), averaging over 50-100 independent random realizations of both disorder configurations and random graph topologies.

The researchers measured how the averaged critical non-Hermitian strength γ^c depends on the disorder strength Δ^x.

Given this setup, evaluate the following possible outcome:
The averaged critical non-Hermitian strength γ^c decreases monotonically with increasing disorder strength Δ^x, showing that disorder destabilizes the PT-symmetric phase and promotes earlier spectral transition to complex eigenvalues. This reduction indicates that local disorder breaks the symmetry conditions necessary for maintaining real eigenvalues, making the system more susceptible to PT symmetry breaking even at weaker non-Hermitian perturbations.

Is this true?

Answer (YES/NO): YES